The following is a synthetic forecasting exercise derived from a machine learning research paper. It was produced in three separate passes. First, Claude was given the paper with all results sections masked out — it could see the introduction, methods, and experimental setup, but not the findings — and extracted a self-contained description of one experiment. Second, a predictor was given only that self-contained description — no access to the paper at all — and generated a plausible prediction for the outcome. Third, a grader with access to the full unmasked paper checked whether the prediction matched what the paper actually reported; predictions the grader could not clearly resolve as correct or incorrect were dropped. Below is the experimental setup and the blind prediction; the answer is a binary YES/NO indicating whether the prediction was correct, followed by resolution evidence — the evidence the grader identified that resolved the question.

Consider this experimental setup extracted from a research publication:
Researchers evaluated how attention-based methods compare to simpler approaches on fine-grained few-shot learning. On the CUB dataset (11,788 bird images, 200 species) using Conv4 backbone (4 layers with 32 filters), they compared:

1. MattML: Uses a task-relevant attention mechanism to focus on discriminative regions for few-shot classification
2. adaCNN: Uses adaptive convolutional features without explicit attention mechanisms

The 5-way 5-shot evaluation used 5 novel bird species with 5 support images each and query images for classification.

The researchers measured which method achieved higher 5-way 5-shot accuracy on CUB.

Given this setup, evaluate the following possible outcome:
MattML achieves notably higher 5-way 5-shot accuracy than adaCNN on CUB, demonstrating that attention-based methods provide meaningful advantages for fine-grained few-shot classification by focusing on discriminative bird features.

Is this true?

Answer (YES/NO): YES